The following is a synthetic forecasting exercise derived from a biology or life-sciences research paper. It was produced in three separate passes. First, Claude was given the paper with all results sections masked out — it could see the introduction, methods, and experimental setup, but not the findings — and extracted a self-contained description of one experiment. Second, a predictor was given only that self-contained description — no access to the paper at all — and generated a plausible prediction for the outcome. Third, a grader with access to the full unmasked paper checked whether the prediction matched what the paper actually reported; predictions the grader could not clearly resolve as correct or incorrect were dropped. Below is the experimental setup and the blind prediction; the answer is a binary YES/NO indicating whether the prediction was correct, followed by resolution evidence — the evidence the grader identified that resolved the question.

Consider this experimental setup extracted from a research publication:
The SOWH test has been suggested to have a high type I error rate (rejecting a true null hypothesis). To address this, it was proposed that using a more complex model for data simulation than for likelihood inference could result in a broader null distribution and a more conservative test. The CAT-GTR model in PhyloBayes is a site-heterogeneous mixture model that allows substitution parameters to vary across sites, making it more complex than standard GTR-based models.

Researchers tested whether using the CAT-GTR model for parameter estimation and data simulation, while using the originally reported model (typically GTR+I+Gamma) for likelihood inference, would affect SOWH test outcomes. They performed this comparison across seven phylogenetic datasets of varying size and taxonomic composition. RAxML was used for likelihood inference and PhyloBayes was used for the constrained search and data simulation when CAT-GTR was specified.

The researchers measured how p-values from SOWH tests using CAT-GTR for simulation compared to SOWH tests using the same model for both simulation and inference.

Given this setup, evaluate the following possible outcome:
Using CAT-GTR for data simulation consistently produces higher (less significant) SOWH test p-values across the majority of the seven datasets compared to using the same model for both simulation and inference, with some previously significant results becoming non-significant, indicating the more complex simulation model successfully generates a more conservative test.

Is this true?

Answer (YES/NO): NO